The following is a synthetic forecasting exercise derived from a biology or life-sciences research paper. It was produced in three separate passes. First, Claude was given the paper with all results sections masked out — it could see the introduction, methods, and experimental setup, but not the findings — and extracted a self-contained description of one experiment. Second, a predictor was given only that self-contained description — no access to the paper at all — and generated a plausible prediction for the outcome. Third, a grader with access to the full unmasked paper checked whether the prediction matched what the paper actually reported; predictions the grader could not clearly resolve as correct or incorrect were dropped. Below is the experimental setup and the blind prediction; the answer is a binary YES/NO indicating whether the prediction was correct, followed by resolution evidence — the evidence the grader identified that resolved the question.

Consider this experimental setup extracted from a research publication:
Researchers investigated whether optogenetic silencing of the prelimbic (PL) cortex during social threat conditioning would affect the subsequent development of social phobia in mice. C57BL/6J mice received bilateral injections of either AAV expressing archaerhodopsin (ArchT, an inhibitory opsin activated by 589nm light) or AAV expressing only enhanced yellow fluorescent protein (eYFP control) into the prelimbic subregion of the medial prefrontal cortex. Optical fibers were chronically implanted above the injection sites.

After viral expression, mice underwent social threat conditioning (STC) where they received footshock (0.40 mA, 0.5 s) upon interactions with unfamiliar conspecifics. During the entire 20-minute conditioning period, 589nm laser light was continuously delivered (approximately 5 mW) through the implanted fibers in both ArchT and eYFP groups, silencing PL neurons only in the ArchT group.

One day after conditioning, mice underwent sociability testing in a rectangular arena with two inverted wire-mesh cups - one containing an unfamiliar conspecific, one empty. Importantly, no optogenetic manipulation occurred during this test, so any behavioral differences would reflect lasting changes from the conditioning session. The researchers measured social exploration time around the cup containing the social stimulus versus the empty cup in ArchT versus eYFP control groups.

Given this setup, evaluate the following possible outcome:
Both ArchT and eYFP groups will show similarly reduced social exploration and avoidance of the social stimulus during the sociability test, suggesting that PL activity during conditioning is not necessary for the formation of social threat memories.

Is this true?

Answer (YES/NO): NO